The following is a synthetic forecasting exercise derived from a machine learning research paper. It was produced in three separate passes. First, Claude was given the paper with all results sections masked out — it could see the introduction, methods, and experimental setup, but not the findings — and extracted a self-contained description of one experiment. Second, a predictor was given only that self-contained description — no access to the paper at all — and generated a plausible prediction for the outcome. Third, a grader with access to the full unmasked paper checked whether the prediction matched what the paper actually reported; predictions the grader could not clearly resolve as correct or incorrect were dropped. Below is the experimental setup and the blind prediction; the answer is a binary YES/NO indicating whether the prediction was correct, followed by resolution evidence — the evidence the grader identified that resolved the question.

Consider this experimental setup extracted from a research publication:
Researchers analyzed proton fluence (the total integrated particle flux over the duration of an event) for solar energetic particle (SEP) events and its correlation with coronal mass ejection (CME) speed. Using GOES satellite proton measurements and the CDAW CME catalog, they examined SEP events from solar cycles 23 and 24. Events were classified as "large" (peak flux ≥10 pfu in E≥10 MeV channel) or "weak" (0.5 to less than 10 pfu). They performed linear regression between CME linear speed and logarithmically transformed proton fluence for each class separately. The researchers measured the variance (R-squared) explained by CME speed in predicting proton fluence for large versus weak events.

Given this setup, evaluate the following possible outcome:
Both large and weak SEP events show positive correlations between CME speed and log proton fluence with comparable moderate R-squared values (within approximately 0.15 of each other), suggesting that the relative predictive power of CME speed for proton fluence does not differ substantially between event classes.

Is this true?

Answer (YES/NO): NO